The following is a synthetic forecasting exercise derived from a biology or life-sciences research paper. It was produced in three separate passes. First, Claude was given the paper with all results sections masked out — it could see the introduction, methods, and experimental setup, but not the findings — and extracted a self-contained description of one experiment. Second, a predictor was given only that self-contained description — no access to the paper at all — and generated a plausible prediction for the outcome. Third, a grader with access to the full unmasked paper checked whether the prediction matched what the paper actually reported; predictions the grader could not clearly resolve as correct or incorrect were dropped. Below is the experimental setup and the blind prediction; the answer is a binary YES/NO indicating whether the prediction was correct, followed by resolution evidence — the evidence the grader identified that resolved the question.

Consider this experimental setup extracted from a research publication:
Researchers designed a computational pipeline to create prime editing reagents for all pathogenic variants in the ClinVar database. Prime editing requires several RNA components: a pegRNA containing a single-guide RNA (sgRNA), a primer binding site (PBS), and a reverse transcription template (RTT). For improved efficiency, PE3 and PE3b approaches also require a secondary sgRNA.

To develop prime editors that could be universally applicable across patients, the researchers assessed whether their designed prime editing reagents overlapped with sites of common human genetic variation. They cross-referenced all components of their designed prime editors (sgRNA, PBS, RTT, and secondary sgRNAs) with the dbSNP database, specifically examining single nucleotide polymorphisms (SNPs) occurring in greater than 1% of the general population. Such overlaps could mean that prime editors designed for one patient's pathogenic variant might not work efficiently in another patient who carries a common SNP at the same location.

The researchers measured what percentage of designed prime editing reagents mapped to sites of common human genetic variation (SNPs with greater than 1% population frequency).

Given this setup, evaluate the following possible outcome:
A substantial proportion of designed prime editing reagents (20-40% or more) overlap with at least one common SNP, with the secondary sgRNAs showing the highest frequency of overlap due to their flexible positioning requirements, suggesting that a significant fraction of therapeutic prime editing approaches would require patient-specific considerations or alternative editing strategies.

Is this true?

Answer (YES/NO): NO